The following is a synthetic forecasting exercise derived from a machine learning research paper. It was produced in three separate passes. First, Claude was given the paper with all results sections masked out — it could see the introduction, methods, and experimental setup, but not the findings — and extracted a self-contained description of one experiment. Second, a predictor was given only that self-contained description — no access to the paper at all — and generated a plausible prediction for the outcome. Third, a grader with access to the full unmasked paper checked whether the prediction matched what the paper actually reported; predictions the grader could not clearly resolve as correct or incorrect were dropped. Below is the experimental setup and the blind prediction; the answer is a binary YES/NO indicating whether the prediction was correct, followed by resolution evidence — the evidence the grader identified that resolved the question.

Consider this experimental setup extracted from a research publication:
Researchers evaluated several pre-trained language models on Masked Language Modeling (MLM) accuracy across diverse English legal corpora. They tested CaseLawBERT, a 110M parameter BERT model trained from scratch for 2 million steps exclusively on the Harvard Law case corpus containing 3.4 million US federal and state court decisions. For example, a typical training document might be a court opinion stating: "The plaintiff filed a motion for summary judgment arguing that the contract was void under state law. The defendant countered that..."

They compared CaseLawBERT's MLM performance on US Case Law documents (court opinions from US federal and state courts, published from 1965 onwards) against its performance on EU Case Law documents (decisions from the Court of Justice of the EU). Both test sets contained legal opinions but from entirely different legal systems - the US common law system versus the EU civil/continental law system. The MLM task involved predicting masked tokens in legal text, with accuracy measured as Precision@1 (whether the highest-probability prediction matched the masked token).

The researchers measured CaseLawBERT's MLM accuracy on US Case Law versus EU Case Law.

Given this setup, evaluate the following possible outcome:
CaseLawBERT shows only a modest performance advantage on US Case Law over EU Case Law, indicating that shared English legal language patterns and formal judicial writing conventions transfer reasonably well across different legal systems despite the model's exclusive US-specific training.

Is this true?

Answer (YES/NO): NO